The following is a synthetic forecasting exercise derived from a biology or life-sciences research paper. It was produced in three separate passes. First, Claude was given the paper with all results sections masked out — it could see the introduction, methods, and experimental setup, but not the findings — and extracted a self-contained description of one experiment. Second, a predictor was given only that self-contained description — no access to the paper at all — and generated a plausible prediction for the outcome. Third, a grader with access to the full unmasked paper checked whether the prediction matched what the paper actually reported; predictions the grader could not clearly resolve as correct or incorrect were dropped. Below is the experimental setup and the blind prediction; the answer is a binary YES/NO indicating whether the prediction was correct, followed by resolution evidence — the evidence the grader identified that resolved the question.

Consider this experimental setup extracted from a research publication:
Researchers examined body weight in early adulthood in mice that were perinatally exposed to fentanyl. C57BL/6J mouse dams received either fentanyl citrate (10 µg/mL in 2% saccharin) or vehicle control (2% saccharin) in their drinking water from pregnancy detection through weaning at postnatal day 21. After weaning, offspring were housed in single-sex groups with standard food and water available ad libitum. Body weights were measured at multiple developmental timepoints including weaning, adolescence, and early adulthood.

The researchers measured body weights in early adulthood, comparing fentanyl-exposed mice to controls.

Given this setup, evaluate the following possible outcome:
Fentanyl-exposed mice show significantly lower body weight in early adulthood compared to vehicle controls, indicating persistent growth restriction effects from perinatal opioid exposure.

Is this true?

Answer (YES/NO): NO